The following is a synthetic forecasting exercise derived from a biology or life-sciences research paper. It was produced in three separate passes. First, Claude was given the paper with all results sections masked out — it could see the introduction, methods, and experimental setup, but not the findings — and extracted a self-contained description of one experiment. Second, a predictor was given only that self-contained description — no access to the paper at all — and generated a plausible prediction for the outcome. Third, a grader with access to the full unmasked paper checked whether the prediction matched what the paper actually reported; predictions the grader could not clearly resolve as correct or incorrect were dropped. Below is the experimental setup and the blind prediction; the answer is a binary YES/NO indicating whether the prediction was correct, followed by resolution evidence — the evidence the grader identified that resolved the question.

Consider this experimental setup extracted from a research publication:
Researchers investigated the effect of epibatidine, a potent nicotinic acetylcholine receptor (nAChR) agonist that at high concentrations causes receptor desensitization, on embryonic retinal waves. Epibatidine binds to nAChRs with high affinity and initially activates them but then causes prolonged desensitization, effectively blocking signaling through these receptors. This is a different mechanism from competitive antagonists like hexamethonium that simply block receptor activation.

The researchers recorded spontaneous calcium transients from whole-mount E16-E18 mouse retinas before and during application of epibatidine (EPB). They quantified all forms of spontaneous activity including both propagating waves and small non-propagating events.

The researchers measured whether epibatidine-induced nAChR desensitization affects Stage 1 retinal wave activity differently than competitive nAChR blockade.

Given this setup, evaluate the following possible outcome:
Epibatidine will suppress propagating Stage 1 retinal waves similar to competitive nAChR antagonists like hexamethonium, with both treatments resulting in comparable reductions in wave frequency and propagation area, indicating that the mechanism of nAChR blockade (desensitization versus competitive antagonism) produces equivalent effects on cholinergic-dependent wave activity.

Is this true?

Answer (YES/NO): YES